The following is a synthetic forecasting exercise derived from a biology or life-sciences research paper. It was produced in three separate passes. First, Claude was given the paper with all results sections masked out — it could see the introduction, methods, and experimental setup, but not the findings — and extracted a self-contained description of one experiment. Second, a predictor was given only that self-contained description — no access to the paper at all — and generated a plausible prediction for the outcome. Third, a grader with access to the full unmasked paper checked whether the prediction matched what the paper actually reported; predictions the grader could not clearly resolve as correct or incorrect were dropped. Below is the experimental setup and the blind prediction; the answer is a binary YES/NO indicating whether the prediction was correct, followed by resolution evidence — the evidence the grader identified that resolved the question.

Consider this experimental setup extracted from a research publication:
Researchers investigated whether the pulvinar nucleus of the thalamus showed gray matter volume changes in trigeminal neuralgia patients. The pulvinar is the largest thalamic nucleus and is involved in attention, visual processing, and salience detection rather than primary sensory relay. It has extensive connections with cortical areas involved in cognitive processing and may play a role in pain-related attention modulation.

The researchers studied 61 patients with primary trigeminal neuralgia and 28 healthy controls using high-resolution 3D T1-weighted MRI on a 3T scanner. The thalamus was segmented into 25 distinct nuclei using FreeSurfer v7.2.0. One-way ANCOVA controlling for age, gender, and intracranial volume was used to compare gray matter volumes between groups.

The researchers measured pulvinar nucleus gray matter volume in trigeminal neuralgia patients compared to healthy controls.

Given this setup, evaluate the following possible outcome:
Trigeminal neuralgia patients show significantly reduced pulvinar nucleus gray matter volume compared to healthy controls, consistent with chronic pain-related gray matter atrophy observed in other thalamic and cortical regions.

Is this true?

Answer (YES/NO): YES